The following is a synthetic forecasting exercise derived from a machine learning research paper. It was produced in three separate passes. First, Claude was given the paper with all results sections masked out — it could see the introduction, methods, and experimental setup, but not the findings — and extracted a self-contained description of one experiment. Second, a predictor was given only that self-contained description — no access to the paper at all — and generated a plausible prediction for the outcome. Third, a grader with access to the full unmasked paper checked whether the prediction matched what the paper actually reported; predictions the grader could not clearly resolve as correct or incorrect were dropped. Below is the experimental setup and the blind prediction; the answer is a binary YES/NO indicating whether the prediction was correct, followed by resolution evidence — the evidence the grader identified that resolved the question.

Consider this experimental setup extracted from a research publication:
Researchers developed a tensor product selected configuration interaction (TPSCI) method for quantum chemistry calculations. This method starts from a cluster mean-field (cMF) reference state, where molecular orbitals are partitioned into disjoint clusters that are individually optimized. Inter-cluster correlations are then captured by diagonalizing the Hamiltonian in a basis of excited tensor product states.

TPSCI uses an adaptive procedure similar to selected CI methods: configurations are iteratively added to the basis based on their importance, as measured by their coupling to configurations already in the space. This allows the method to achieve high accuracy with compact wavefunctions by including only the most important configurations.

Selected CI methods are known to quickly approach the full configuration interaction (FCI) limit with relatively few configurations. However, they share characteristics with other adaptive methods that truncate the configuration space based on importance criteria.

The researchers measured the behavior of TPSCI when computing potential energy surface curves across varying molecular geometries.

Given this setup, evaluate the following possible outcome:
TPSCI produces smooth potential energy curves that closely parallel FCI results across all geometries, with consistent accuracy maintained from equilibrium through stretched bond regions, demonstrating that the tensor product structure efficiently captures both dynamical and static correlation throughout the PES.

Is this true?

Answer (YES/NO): NO